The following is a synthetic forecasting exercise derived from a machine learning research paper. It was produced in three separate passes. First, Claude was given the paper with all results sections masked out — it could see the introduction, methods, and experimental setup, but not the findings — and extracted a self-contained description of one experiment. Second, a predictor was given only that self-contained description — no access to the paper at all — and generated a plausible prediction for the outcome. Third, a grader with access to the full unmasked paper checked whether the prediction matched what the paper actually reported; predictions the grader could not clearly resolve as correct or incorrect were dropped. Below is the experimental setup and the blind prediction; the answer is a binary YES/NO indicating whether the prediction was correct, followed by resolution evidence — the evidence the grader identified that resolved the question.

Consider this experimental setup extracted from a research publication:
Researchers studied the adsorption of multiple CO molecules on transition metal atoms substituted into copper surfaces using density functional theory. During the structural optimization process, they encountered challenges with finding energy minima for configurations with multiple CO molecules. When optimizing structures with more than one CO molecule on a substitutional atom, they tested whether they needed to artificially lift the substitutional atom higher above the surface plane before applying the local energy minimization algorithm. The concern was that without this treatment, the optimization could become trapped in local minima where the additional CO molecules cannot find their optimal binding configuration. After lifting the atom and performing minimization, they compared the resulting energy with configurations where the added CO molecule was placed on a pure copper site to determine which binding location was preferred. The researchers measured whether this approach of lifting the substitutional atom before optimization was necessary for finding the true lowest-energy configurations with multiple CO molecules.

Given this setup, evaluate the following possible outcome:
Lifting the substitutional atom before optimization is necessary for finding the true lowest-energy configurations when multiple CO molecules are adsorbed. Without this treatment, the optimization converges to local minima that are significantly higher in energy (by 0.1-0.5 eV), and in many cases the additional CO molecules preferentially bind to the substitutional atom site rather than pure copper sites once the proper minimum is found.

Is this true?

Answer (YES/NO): NO